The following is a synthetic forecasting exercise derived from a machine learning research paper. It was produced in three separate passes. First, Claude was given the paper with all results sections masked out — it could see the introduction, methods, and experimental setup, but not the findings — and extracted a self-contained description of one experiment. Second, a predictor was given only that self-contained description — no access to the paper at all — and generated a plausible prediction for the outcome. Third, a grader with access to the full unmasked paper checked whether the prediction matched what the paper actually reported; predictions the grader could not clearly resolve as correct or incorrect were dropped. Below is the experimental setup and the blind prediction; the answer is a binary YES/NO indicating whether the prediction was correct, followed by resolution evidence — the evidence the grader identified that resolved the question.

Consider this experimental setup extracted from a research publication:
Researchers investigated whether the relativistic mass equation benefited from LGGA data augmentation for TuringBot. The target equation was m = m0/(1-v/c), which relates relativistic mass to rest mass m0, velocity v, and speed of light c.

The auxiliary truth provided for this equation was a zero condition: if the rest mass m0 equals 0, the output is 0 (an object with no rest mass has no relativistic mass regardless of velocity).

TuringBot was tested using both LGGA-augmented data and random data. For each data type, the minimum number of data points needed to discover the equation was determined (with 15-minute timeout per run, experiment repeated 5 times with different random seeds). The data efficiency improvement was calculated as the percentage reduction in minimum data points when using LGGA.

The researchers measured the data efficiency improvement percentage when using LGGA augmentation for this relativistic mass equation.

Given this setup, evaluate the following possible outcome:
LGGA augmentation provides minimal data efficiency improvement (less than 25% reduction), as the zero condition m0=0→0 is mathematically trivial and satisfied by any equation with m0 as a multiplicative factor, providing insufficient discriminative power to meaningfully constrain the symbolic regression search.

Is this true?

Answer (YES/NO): YES